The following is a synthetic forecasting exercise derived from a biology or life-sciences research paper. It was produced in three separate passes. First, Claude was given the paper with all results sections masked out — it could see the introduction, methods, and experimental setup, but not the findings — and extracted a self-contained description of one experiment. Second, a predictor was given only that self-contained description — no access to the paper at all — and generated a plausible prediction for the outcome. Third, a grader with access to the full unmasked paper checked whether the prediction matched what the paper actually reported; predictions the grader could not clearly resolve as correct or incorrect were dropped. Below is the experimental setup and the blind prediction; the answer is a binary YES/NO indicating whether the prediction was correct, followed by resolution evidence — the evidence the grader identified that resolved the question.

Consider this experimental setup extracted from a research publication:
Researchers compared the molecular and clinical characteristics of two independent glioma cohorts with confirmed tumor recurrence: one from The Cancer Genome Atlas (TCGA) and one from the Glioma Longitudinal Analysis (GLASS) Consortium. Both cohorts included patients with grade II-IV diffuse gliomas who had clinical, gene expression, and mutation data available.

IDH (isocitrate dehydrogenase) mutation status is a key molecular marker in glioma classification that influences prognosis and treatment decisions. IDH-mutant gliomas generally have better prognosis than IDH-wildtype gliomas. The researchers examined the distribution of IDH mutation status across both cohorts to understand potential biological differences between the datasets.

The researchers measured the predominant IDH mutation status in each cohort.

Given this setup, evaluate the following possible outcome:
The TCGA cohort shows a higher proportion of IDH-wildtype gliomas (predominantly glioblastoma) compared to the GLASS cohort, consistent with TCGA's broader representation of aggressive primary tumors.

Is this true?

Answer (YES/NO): NO